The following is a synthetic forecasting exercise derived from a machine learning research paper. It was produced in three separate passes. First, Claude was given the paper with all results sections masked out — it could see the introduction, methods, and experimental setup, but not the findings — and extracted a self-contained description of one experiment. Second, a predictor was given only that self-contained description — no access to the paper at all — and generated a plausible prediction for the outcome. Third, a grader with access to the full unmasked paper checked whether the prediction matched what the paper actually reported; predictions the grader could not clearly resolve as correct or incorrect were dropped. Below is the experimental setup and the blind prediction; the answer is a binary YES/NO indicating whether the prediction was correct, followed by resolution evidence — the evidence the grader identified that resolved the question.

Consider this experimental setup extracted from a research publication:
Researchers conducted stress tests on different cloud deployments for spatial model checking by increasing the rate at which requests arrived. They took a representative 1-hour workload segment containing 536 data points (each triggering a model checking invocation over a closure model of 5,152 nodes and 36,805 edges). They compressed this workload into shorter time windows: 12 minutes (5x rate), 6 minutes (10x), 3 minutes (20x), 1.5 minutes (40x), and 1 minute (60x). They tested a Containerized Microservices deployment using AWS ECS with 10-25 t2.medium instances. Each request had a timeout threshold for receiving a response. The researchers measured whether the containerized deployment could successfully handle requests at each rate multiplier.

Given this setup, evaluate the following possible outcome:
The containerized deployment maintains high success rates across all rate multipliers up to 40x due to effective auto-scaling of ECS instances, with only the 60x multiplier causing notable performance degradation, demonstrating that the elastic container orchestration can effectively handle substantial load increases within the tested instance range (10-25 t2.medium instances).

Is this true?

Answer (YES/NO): NO